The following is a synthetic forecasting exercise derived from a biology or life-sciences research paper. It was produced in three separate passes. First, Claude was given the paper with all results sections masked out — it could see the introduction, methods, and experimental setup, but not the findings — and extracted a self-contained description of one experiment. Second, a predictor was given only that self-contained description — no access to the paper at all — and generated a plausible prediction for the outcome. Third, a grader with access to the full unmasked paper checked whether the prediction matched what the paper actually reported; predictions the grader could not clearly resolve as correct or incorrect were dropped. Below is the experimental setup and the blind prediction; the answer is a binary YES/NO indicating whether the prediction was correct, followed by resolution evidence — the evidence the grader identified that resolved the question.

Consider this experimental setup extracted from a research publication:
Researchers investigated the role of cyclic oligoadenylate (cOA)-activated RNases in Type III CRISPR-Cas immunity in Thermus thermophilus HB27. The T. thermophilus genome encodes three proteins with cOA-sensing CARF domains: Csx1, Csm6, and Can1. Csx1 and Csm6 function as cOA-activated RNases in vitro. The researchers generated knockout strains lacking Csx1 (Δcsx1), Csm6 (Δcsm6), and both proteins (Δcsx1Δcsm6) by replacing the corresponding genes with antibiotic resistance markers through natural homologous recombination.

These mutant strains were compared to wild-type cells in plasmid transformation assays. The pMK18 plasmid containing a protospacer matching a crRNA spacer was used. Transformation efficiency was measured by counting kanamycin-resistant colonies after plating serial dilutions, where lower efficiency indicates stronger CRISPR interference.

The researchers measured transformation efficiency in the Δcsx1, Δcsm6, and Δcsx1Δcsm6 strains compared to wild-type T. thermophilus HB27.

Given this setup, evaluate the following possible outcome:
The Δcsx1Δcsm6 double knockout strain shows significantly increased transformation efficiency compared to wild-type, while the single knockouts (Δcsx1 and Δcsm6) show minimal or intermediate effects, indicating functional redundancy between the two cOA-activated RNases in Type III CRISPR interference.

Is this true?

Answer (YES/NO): NO